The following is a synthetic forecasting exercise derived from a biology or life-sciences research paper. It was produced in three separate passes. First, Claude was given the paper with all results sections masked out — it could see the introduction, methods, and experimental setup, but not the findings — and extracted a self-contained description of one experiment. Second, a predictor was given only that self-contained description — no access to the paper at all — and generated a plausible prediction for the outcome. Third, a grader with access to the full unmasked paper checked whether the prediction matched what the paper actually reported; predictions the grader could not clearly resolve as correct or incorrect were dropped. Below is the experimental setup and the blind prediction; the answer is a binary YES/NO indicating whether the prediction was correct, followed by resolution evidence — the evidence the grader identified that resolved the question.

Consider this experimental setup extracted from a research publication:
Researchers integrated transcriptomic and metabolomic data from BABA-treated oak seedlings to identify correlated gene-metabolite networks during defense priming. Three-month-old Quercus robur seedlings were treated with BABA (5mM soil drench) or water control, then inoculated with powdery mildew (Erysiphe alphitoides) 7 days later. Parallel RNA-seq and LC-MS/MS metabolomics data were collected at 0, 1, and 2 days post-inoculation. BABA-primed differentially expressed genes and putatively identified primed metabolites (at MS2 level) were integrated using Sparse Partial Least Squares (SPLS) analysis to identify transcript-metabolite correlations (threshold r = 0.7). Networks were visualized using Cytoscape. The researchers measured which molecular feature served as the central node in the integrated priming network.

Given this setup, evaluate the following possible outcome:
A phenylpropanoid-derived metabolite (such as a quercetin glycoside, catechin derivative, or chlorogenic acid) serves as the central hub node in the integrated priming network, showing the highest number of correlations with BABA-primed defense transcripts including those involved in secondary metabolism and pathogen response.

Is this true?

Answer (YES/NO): NO